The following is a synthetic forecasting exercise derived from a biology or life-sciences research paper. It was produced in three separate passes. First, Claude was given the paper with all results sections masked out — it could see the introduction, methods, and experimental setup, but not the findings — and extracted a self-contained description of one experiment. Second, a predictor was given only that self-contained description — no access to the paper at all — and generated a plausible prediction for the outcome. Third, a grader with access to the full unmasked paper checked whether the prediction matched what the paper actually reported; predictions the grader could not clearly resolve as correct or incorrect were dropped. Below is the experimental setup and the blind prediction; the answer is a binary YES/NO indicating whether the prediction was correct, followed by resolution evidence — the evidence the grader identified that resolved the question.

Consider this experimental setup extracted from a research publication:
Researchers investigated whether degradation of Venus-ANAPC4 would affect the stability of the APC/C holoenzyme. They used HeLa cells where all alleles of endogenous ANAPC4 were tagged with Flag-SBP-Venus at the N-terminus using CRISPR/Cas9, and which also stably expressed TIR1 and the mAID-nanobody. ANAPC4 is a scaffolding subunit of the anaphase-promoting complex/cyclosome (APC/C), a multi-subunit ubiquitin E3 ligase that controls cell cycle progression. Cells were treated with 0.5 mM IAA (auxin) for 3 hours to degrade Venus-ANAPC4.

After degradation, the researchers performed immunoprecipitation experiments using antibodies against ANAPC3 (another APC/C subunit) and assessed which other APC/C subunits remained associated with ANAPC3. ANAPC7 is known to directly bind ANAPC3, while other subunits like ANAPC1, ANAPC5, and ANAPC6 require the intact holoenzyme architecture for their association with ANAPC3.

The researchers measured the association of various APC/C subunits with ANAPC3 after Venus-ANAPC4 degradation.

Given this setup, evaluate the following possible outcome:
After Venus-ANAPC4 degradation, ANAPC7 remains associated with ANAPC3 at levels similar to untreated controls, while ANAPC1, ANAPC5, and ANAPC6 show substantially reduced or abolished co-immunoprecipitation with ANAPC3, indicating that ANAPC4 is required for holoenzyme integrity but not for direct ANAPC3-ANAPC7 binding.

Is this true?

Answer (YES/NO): YES